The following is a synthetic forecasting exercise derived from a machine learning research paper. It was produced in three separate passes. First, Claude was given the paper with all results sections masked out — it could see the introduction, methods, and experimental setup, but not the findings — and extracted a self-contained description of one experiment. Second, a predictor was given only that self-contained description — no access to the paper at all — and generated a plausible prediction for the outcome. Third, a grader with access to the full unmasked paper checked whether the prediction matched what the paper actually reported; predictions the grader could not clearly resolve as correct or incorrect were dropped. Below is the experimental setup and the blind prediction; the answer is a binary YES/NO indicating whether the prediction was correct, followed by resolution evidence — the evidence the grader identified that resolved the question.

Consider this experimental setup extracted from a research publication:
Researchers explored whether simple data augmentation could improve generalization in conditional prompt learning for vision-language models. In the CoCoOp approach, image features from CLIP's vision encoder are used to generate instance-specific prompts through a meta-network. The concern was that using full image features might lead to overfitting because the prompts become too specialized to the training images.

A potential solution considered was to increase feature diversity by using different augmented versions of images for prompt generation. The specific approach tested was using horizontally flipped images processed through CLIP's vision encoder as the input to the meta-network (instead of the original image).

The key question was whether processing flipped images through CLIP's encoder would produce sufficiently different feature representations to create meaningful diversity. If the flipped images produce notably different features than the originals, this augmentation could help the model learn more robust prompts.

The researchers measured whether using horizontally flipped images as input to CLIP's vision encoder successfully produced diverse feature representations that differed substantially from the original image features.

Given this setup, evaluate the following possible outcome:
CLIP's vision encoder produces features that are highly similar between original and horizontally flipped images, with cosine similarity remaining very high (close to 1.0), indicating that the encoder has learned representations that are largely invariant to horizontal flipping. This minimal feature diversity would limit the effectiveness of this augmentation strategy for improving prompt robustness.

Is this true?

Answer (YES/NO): YES